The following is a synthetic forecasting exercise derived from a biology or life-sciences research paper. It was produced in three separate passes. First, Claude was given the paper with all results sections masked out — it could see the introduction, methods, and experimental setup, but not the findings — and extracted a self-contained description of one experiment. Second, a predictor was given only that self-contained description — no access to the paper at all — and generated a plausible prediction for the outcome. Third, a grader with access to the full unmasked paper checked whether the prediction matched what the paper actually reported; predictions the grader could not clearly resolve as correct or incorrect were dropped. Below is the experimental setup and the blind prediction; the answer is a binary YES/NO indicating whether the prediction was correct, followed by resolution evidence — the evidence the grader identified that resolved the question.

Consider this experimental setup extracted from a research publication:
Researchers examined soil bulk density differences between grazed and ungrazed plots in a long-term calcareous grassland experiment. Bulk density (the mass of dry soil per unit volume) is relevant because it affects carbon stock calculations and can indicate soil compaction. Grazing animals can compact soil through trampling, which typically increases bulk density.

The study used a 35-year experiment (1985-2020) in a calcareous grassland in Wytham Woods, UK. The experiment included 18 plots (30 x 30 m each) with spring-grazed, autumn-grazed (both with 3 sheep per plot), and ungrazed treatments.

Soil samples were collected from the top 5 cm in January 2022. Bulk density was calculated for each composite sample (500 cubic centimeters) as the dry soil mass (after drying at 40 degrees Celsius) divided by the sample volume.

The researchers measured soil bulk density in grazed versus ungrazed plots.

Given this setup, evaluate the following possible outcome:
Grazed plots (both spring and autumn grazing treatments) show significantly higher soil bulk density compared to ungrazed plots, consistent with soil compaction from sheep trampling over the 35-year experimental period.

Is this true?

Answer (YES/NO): NO